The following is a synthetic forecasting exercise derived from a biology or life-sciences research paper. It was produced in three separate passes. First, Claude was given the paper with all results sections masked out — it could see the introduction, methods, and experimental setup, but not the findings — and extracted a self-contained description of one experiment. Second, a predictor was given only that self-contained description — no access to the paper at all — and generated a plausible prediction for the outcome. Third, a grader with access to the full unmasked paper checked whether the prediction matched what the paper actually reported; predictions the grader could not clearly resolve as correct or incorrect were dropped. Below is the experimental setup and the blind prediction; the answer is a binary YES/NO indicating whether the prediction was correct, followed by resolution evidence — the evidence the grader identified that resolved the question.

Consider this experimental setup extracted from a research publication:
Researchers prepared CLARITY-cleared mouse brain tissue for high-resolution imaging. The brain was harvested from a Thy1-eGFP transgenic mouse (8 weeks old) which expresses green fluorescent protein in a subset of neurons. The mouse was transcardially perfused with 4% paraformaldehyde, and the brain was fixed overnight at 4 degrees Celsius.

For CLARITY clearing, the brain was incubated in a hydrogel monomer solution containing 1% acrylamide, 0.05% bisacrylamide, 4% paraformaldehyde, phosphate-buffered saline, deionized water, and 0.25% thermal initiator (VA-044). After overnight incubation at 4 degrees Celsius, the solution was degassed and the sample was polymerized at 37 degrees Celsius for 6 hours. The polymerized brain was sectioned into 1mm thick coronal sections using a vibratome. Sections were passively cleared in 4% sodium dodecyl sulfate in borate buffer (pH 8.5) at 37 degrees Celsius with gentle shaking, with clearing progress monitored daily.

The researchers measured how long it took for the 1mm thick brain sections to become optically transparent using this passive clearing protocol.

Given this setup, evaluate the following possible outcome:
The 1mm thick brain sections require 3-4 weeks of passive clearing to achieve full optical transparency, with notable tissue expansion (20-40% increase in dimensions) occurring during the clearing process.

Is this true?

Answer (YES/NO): NO